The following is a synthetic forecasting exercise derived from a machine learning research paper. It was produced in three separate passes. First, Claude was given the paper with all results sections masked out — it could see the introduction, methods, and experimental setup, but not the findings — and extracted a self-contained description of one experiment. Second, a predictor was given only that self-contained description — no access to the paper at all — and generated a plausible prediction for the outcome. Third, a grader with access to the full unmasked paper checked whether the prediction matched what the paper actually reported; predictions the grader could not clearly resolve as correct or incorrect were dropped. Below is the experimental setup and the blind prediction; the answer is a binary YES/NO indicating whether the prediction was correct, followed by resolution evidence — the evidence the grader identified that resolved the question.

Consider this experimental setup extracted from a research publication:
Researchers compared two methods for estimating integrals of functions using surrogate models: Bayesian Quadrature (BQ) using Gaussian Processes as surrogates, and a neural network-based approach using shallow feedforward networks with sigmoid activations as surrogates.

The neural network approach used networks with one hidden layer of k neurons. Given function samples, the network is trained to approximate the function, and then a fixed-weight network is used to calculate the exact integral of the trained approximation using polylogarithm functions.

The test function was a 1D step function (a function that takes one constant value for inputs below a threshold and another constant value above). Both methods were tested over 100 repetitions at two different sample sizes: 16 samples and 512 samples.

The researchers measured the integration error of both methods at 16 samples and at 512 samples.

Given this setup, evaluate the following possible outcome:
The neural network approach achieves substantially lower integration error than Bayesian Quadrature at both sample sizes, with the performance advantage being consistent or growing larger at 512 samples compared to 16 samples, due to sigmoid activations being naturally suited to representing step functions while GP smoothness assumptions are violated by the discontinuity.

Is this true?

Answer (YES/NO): NO